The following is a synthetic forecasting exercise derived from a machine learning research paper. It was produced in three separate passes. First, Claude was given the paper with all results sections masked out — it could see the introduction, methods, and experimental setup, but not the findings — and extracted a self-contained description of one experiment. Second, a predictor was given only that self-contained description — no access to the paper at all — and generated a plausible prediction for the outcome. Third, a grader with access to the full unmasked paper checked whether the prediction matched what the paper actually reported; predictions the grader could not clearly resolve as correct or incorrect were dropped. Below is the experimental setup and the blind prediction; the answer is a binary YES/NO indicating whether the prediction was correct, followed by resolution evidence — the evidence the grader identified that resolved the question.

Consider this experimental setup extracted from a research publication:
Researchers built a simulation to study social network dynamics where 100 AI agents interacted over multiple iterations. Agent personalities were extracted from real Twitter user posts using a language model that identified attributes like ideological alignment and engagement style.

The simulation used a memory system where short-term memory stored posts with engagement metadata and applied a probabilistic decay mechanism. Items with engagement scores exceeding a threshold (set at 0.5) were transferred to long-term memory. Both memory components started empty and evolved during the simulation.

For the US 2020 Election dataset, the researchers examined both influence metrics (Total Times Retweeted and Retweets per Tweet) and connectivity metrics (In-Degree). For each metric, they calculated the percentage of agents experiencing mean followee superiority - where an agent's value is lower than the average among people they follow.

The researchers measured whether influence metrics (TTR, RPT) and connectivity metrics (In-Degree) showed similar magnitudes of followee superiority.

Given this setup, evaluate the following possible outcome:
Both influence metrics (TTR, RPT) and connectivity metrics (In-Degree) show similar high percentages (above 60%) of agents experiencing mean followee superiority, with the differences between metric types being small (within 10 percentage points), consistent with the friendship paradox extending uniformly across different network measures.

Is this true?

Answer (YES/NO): YES